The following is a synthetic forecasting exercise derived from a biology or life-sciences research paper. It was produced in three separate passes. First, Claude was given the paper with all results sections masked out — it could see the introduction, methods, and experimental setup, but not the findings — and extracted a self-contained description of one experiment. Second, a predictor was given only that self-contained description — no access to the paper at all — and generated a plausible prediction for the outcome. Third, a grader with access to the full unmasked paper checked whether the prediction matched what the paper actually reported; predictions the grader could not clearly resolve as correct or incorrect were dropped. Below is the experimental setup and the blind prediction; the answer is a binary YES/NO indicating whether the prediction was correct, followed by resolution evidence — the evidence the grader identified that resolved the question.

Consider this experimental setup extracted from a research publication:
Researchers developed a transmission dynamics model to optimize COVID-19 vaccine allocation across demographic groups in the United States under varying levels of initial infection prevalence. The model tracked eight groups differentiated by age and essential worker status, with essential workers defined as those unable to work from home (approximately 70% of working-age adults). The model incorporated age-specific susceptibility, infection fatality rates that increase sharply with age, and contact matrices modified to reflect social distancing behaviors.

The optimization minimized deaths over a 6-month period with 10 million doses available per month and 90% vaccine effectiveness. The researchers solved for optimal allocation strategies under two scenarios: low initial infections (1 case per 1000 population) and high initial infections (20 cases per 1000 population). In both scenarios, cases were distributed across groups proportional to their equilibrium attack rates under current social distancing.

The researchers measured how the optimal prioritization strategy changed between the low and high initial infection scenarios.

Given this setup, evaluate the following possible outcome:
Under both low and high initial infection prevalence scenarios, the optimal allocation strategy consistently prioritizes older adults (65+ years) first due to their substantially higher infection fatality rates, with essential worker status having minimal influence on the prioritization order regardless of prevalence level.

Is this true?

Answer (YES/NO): NO